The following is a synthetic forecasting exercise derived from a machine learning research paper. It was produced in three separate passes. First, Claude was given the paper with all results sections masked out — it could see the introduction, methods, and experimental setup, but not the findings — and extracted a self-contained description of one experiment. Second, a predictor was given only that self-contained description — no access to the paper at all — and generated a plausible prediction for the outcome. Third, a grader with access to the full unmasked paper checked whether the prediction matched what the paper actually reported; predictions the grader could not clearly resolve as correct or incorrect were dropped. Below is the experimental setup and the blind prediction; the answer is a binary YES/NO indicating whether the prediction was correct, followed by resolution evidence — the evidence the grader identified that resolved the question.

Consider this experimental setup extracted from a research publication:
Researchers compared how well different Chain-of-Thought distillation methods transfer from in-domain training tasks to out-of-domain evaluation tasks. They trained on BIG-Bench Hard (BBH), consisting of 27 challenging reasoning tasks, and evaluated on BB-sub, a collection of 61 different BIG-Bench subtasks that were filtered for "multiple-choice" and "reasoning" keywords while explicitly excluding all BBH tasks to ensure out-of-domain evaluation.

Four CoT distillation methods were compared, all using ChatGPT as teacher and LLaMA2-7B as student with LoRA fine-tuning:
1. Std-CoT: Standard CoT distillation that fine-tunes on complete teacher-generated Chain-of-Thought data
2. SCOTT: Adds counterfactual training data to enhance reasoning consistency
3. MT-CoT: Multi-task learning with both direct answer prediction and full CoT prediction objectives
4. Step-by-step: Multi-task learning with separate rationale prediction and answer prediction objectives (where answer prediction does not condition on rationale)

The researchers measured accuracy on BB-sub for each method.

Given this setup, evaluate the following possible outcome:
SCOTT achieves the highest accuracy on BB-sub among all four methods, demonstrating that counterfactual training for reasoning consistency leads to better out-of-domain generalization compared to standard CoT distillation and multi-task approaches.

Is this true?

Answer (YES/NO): NO